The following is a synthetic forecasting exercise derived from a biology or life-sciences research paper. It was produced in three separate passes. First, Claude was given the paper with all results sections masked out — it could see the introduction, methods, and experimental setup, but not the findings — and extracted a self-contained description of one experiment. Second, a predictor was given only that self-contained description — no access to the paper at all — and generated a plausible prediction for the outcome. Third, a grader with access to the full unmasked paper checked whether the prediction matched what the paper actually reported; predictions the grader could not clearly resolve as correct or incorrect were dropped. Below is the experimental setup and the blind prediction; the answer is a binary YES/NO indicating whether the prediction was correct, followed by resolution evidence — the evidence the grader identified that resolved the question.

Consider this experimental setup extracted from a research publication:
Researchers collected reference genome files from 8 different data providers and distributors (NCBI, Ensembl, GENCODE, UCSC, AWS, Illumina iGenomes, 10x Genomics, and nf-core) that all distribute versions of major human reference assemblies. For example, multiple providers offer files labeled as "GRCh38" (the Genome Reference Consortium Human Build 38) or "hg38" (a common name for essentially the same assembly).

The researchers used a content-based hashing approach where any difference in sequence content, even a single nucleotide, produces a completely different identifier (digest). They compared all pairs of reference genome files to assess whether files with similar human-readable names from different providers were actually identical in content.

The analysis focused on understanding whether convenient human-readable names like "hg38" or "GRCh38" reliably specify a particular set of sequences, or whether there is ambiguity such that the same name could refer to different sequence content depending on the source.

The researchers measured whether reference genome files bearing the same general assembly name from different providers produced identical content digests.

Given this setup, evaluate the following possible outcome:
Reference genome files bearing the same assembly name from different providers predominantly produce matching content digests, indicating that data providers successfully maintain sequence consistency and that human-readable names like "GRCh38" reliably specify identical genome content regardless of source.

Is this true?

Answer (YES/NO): NO